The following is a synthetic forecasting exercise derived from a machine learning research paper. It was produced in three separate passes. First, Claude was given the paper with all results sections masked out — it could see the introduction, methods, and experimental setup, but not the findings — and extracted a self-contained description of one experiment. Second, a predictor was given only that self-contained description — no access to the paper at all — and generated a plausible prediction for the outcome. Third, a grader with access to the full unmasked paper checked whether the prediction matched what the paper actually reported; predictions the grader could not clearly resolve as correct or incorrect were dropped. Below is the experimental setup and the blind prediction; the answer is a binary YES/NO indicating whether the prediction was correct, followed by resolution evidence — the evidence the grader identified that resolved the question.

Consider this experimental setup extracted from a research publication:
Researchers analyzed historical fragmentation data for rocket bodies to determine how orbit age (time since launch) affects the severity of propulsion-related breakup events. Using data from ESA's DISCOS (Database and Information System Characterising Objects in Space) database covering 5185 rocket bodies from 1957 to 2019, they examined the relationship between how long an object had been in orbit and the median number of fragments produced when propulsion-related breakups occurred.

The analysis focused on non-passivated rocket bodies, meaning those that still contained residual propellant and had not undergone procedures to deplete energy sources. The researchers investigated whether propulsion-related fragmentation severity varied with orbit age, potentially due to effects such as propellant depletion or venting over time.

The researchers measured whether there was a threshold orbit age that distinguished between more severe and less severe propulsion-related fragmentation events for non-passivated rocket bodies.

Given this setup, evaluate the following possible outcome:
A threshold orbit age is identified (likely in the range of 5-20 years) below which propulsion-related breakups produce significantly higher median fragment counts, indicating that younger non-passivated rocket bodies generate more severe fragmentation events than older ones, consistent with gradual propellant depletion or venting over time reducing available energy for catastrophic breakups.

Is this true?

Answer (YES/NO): NO